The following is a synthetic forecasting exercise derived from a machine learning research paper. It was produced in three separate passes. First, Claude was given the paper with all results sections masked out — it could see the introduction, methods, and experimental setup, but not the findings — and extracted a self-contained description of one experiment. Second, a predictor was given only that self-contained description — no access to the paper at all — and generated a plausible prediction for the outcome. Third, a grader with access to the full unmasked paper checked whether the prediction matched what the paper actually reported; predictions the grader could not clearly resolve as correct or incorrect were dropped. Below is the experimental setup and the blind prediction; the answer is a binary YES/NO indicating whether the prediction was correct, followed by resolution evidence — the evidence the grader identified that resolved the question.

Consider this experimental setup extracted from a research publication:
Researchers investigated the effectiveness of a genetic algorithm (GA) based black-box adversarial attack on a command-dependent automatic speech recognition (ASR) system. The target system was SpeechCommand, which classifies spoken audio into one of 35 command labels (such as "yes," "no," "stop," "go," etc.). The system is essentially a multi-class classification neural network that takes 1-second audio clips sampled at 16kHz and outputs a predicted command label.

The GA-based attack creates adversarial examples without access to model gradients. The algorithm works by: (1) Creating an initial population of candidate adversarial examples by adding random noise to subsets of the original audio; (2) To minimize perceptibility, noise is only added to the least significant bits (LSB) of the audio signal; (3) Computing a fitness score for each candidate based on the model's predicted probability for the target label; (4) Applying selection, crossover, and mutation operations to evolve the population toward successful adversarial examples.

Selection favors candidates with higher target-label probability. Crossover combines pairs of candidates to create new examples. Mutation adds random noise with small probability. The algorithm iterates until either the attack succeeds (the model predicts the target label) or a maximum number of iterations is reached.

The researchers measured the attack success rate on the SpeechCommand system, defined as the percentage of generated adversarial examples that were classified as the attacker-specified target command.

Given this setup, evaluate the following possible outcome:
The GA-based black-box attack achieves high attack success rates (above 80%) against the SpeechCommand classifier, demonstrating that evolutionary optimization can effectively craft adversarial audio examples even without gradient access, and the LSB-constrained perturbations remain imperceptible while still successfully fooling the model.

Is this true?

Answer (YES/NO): YES